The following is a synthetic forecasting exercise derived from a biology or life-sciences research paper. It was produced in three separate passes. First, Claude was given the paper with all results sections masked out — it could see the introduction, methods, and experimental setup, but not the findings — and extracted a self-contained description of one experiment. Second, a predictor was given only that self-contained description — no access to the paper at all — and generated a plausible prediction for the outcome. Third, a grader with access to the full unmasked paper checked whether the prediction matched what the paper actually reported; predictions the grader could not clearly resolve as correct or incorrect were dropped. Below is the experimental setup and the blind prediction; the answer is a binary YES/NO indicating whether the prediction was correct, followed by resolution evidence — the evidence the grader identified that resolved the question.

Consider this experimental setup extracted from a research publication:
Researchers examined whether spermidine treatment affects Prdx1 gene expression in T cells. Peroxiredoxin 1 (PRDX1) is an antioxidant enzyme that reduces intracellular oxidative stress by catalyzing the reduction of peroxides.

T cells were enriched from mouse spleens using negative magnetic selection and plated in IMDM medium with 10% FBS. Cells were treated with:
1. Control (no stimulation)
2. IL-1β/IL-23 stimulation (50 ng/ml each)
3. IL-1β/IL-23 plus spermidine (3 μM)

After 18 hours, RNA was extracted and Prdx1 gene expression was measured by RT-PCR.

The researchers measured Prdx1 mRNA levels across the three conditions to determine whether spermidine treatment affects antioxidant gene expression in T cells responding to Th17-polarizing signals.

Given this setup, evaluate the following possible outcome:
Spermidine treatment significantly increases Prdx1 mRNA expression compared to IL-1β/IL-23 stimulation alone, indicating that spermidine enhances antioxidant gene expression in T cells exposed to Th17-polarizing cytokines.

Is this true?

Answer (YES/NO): YES